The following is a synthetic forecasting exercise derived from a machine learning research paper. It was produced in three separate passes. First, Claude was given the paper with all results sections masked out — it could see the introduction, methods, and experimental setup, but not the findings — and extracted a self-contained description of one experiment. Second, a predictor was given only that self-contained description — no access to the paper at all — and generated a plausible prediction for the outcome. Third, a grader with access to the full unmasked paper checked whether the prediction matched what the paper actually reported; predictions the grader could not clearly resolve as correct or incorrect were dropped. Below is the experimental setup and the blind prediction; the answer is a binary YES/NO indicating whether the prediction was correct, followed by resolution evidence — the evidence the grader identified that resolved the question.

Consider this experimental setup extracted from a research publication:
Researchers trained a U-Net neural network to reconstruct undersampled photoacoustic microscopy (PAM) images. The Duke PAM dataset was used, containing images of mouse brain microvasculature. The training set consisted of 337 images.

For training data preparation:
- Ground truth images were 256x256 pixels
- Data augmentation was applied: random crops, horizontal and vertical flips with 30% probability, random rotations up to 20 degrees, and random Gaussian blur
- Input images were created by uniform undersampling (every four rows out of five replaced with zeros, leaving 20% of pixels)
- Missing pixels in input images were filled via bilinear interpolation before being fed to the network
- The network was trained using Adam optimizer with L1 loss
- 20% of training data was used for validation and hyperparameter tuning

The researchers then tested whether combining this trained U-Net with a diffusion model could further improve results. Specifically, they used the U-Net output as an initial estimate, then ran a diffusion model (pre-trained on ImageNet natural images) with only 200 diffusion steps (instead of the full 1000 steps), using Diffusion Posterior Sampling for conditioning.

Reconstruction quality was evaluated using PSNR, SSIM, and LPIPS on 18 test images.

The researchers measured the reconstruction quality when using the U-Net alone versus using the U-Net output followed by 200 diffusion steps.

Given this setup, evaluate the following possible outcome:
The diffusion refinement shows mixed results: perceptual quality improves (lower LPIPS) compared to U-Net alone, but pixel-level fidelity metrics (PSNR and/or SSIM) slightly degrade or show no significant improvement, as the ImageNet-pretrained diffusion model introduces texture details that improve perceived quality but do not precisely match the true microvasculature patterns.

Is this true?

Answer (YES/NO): NO